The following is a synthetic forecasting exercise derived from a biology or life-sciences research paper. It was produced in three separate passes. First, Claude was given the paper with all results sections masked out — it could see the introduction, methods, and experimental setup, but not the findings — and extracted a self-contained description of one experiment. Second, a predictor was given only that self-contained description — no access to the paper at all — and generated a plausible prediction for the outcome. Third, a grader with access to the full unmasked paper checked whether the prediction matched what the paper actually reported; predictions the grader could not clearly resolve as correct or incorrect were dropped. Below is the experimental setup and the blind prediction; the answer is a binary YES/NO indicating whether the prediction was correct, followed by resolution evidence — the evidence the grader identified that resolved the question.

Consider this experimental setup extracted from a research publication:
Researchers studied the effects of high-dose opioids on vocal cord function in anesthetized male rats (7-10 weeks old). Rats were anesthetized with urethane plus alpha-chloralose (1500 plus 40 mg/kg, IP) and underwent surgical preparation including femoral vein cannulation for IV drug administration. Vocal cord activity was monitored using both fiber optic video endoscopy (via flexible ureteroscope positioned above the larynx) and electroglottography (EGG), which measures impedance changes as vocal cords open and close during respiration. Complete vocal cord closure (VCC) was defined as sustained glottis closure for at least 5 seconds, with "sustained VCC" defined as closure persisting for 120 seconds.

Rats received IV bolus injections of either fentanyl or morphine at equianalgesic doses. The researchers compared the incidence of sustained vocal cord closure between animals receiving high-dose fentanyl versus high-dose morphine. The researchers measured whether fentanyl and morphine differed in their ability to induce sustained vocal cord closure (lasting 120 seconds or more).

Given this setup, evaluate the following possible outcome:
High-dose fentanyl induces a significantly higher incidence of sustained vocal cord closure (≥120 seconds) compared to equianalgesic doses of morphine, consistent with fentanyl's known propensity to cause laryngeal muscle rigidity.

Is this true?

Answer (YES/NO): YES